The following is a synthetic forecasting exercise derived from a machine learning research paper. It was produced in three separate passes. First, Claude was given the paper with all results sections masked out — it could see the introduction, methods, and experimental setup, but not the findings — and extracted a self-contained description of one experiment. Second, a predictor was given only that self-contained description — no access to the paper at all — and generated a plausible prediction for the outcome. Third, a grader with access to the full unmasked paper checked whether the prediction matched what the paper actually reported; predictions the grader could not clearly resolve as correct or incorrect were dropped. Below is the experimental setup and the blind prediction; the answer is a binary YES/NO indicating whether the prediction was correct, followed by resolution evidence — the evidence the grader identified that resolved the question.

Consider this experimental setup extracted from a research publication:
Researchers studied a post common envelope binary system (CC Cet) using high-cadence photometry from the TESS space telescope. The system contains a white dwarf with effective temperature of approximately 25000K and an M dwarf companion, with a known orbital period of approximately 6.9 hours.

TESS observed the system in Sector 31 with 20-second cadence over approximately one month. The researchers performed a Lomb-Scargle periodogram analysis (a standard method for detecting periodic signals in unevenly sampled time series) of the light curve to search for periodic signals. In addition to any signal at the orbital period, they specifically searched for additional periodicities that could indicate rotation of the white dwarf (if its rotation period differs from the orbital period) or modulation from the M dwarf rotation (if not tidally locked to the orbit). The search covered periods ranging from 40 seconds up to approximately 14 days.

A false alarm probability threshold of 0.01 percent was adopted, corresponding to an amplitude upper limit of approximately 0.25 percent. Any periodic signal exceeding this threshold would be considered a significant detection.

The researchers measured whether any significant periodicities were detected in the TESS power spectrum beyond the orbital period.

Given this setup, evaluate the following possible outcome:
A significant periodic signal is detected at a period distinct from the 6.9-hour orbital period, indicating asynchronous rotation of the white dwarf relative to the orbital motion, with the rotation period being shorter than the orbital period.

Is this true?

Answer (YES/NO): NO